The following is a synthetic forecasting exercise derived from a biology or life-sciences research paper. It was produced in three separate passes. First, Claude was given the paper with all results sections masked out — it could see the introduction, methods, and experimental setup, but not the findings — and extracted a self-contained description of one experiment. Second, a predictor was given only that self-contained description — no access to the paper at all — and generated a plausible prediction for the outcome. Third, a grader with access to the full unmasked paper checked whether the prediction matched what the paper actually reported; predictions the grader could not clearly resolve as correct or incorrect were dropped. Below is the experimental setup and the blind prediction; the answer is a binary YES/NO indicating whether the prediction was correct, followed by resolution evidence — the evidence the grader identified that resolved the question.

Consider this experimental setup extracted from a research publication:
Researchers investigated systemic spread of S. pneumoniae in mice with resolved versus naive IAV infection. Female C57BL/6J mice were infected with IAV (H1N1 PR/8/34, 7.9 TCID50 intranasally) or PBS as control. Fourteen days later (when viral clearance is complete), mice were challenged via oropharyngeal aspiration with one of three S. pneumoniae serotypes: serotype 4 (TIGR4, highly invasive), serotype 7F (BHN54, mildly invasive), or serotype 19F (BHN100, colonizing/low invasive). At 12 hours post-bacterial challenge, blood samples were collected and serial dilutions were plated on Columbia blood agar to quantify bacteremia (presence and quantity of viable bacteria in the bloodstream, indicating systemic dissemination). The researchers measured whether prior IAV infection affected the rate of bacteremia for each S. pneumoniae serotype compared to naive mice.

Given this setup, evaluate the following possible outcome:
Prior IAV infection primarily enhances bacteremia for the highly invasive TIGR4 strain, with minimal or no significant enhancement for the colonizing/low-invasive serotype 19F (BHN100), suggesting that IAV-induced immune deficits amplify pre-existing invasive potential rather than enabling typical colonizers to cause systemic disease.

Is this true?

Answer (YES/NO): NO